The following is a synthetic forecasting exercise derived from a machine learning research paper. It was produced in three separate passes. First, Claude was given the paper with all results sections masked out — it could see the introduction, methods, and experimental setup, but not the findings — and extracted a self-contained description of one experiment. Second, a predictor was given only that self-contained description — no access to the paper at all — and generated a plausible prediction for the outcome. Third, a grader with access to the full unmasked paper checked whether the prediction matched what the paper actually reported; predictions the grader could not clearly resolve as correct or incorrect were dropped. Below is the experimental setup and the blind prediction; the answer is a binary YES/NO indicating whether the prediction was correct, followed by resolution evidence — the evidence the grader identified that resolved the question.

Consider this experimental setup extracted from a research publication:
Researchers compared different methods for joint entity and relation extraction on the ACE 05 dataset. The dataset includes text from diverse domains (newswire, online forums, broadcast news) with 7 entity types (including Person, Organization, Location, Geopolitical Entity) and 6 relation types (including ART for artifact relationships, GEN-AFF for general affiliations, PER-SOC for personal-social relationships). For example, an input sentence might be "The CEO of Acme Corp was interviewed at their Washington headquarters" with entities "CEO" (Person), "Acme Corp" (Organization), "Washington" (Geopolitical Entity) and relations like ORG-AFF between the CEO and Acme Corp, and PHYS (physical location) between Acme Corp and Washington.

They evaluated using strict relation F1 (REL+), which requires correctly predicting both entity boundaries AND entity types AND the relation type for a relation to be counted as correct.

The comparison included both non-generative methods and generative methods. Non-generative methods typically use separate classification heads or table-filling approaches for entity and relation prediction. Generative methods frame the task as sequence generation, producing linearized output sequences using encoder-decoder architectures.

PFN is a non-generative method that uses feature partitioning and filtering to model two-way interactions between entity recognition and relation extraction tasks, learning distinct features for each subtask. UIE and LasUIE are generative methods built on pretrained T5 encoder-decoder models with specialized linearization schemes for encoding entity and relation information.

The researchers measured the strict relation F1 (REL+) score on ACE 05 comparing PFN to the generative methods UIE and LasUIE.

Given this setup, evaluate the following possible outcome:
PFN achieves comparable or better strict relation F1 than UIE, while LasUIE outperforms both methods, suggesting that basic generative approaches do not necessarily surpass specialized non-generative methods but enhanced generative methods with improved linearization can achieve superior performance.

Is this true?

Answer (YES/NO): NO